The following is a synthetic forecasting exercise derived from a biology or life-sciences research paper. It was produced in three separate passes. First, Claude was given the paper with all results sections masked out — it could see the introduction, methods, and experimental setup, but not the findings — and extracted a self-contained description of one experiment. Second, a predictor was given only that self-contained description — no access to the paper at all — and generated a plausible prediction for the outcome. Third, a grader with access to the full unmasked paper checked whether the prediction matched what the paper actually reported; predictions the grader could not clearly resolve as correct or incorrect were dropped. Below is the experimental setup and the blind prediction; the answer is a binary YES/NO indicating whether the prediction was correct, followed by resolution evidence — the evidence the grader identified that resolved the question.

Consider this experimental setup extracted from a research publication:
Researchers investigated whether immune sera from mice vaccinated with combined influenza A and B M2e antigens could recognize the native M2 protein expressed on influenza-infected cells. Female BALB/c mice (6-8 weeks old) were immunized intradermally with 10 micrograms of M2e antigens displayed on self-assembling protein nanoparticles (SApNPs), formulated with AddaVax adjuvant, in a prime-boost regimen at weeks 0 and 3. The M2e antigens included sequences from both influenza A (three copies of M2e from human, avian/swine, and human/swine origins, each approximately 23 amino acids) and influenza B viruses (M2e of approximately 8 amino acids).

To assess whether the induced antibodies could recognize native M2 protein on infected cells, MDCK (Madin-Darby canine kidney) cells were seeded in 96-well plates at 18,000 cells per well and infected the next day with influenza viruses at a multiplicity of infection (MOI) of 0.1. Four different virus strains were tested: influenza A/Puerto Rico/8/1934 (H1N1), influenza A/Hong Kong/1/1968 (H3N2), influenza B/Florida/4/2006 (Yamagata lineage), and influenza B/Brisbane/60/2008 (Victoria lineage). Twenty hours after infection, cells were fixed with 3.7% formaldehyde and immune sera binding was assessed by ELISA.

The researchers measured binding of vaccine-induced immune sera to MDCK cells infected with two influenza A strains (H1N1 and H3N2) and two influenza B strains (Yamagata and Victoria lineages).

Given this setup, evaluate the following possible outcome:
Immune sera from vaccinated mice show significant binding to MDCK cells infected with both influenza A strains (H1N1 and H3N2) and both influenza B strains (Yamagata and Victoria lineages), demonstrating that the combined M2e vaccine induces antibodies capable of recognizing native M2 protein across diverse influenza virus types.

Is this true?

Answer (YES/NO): YES